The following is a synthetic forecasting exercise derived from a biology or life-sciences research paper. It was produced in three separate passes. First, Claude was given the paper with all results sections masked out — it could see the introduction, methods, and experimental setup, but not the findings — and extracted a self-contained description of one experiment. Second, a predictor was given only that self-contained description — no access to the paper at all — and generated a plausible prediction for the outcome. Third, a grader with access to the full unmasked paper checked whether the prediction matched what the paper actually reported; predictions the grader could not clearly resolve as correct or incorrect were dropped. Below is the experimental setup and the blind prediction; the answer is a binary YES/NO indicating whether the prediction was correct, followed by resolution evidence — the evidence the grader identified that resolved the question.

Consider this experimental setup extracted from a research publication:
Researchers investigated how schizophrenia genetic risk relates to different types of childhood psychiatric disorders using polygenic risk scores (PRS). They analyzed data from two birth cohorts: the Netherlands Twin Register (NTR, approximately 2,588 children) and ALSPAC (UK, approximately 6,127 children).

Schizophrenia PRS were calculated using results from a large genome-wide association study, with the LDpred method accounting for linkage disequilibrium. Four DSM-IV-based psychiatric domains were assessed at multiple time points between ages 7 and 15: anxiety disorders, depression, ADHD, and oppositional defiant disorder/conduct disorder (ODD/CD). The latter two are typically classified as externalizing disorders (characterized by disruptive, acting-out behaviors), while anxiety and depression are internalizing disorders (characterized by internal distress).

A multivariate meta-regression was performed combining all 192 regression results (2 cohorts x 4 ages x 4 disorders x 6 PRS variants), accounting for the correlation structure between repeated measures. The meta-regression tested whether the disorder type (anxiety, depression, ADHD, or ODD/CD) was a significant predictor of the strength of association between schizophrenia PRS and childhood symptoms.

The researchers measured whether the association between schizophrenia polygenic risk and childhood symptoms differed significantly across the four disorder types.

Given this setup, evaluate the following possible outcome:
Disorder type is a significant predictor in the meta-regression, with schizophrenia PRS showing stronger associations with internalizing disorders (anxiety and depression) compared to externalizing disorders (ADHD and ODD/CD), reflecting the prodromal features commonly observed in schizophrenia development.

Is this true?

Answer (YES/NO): NO